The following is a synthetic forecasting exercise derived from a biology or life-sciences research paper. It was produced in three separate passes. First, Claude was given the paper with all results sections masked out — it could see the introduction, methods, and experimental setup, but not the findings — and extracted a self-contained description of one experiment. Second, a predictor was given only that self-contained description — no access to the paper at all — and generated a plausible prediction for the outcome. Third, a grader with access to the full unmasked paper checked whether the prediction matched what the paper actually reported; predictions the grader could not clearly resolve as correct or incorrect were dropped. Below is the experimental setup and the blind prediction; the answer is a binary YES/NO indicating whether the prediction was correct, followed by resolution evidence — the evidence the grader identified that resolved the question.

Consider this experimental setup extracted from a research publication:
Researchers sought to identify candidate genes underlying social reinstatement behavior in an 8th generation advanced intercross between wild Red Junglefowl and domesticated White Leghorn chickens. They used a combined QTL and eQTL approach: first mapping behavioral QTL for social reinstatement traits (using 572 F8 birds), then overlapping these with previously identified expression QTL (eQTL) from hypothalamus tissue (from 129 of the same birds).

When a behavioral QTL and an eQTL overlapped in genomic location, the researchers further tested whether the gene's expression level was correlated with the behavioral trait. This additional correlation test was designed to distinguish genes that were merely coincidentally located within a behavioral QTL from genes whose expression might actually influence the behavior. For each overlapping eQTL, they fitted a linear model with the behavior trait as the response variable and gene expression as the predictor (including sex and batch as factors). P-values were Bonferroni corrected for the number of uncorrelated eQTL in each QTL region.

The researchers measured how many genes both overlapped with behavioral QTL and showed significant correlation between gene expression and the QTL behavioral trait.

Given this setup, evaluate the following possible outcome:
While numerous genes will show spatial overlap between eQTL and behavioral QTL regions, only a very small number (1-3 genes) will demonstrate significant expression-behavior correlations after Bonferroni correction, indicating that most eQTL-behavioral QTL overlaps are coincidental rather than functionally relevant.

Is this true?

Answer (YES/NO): NO